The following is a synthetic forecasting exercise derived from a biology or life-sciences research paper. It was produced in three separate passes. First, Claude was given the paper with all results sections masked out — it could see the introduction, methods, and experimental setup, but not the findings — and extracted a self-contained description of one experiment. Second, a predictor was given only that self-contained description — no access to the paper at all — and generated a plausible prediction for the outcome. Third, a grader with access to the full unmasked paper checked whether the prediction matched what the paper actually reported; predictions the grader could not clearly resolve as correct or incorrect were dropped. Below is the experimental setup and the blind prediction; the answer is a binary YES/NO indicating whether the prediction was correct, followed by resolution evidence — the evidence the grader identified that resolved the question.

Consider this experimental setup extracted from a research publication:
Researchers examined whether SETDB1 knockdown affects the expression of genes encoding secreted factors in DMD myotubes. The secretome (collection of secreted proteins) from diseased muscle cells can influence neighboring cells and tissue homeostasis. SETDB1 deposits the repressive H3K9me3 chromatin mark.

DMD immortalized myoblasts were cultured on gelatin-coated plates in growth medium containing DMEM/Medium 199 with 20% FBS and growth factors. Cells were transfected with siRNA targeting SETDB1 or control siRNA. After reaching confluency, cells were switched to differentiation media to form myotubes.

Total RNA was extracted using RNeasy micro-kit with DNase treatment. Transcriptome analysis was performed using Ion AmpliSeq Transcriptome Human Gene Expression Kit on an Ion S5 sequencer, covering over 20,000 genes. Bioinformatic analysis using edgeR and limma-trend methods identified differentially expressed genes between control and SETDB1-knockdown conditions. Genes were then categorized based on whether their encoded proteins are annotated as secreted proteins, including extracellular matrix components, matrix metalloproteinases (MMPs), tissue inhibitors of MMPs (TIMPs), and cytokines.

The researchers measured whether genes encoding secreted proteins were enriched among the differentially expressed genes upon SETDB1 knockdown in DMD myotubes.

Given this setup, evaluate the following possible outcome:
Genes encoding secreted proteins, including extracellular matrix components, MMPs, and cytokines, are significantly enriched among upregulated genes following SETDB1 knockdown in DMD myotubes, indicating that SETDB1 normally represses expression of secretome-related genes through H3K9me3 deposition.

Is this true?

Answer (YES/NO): NO